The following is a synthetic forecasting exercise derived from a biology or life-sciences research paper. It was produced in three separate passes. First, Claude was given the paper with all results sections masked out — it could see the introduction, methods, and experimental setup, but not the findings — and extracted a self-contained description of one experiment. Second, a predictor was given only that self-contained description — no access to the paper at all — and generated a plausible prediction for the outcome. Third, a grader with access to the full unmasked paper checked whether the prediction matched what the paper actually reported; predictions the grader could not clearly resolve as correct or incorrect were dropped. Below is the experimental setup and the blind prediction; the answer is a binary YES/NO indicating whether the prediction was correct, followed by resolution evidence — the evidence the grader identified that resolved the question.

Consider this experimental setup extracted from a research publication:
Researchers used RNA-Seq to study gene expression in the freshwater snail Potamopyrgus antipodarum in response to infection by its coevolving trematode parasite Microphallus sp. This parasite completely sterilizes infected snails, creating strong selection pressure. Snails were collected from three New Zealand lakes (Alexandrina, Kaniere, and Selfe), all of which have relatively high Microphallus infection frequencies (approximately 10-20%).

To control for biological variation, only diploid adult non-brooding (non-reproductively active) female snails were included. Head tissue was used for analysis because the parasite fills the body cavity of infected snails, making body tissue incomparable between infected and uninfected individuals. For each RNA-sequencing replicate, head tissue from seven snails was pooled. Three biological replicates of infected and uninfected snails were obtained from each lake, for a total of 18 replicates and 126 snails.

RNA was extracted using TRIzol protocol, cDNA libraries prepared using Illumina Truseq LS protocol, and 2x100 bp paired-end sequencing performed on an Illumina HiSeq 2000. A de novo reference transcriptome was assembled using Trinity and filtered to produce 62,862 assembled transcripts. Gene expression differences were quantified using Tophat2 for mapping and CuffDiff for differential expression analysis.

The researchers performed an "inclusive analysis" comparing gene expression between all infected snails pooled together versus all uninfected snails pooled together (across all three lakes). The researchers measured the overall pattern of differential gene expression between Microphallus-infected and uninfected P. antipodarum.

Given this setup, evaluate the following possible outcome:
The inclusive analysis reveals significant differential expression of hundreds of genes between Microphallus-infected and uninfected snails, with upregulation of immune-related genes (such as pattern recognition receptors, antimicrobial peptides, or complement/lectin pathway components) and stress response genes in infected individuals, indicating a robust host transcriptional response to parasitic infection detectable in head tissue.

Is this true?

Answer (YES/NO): NO